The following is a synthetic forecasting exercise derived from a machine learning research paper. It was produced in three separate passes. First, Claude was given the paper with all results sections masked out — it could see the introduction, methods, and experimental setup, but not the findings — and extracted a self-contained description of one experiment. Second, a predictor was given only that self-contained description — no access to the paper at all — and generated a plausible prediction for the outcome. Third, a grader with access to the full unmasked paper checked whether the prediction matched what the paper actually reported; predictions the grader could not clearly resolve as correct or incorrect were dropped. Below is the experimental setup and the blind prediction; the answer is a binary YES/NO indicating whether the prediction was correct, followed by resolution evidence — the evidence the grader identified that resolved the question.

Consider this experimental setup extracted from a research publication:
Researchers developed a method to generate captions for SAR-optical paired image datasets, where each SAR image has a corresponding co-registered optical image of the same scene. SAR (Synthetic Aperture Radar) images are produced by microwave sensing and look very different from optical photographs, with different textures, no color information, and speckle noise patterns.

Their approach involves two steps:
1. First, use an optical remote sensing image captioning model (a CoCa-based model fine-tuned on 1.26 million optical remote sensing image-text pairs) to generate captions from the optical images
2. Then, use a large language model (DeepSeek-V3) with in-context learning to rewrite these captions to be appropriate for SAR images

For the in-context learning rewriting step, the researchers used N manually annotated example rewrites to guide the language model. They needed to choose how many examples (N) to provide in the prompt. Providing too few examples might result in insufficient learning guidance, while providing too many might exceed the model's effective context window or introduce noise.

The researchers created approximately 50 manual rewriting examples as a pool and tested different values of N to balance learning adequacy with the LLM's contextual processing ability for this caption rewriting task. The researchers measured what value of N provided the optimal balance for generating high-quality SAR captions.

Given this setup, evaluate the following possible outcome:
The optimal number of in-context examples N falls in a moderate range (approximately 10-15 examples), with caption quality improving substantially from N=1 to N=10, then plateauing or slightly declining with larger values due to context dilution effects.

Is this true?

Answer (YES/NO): NO